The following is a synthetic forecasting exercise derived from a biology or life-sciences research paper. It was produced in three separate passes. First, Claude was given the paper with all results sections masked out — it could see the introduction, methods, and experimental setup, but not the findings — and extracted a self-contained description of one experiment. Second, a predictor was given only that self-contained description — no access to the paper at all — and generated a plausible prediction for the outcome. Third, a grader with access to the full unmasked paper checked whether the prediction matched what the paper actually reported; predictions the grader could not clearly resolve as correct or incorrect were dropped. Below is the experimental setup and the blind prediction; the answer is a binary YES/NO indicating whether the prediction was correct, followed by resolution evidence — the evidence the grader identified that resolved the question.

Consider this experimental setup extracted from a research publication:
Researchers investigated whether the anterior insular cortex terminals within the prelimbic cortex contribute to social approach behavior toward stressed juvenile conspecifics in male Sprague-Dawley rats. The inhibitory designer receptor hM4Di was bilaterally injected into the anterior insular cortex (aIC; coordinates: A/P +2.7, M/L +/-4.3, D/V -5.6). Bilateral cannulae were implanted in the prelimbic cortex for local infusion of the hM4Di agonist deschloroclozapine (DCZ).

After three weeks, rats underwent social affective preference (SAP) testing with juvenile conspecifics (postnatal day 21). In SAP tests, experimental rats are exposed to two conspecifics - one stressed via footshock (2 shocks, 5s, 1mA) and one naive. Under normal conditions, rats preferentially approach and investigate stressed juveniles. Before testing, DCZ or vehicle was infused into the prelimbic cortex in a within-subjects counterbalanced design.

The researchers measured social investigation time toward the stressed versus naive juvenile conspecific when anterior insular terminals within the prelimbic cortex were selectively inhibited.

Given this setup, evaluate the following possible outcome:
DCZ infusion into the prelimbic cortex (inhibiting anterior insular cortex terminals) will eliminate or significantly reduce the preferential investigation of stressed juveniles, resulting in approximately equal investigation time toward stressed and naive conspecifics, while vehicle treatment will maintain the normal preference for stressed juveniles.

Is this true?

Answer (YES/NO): NO